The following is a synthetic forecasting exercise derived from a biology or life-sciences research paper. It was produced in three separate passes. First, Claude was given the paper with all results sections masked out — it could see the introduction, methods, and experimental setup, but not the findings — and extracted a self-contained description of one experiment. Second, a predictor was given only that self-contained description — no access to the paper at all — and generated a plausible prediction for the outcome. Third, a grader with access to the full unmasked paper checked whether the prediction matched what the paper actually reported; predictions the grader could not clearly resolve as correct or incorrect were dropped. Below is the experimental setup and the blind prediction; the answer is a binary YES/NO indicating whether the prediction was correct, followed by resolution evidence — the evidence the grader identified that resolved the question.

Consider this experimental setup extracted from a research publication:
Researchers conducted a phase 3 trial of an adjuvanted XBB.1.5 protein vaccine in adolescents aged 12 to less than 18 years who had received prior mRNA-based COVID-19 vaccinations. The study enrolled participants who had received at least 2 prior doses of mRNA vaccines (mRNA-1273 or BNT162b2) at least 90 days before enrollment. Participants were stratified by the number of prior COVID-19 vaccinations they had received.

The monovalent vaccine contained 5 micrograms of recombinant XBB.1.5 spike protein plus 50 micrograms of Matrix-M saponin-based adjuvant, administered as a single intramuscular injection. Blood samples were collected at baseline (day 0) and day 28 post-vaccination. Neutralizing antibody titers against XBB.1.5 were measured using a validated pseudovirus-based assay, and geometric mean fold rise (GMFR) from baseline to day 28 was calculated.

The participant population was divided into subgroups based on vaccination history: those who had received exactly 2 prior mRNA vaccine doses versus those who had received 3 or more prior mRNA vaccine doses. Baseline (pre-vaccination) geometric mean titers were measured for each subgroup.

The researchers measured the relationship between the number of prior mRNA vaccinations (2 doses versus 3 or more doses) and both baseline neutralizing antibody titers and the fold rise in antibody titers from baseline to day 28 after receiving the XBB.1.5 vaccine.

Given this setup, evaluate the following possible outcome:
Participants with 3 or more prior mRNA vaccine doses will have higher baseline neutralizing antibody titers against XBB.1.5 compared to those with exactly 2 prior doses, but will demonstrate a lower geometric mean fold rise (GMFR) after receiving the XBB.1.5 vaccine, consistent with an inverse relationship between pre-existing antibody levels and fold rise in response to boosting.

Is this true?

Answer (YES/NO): YES